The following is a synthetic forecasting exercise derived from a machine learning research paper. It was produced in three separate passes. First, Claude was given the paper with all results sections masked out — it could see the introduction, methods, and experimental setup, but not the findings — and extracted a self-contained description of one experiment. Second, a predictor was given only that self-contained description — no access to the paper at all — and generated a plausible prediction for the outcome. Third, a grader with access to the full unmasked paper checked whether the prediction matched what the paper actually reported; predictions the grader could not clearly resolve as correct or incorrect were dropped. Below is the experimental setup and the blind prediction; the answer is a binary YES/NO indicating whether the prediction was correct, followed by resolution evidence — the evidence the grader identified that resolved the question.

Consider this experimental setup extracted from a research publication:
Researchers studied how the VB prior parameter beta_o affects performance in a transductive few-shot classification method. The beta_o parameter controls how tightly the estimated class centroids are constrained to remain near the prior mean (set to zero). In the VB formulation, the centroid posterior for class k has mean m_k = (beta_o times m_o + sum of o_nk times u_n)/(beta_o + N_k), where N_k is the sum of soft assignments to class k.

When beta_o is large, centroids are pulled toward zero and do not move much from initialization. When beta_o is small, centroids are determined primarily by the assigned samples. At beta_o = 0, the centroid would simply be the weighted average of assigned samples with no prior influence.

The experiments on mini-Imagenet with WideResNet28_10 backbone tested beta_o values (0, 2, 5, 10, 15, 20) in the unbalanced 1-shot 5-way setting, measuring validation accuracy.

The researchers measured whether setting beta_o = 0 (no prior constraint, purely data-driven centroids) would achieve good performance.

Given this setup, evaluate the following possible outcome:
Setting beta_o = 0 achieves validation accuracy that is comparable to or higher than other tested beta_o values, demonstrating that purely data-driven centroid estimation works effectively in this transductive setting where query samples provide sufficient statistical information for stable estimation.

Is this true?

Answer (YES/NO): NO